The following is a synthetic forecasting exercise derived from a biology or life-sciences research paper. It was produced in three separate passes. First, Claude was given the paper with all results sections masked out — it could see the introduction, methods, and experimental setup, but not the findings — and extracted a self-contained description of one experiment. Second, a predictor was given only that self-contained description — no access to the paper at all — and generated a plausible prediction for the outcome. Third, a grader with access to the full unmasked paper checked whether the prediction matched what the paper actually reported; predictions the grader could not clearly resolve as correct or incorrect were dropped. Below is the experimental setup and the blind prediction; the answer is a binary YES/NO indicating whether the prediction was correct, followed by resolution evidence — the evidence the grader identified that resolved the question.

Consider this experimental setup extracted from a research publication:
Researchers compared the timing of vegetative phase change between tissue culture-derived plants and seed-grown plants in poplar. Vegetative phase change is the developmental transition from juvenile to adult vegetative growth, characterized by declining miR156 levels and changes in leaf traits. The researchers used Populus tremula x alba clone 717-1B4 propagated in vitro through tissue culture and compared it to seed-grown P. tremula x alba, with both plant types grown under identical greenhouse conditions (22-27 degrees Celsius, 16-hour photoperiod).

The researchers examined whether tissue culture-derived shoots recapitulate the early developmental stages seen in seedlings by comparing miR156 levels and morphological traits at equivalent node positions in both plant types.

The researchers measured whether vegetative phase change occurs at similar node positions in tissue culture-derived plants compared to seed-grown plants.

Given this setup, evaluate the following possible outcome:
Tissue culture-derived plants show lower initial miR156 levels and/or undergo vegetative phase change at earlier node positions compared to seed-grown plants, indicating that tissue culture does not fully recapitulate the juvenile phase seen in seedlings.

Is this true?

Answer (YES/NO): NO